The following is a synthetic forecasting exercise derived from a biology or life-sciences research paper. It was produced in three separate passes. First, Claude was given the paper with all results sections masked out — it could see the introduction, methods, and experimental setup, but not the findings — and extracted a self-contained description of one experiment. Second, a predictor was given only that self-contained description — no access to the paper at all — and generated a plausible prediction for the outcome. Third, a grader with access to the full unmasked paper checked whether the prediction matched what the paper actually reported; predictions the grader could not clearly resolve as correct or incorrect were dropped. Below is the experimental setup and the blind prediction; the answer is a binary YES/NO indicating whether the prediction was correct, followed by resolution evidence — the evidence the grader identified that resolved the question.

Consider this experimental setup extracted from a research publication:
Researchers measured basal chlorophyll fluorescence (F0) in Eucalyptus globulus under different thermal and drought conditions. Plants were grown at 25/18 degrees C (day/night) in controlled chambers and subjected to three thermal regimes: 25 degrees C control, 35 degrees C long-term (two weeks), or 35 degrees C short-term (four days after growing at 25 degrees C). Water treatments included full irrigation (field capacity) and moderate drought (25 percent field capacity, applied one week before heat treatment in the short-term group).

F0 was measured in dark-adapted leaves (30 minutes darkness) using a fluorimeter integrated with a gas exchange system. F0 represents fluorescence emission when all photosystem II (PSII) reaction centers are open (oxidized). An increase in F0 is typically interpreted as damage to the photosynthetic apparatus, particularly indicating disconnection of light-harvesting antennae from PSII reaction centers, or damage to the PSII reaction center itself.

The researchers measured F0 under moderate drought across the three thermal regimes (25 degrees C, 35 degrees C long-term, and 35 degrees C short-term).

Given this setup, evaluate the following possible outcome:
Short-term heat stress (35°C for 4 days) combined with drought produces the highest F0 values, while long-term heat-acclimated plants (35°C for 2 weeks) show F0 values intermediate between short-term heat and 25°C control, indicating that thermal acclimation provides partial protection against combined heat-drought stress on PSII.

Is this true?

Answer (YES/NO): NO